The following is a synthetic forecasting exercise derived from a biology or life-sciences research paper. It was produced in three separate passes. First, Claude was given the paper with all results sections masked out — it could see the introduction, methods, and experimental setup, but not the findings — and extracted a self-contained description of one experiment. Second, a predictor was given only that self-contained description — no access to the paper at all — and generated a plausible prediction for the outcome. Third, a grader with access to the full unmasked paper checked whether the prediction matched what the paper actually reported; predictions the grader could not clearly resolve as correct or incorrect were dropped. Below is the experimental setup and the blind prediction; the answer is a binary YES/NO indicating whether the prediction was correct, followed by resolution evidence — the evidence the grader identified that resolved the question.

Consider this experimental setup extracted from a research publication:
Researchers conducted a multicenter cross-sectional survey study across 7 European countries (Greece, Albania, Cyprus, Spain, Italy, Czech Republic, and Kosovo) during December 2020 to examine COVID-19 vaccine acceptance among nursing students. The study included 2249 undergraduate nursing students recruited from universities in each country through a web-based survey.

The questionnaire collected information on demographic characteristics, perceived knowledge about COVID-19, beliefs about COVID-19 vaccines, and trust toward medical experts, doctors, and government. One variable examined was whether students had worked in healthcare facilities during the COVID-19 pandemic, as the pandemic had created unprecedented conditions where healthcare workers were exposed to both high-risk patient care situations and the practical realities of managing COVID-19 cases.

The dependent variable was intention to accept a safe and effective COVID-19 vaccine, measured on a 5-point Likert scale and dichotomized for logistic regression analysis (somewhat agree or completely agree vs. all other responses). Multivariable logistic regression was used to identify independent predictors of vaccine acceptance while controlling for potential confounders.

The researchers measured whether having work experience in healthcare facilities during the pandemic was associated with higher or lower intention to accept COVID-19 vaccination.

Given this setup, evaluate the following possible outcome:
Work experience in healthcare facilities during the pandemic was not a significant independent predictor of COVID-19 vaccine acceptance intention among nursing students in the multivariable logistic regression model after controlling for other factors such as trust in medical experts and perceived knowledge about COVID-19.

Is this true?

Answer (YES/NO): NO